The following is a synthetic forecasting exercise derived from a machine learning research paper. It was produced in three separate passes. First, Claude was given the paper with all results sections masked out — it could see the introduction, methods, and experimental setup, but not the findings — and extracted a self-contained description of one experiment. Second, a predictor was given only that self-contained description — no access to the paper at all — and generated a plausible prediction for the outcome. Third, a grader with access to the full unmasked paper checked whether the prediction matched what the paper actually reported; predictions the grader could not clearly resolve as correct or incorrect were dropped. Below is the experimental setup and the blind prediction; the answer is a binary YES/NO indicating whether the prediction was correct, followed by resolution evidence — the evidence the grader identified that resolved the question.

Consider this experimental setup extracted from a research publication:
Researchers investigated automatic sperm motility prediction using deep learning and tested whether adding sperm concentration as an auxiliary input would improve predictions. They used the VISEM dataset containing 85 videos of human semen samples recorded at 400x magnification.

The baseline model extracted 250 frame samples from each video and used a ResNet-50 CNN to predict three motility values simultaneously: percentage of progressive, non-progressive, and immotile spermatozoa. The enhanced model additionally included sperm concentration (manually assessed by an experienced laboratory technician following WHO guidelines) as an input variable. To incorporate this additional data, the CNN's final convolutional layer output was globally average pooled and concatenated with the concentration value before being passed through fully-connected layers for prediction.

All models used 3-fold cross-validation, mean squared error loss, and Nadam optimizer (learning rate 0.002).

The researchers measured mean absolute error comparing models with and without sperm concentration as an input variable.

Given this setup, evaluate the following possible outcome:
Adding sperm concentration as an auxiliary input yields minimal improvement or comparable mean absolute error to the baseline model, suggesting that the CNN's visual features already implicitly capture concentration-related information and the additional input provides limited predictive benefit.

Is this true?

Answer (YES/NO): YES